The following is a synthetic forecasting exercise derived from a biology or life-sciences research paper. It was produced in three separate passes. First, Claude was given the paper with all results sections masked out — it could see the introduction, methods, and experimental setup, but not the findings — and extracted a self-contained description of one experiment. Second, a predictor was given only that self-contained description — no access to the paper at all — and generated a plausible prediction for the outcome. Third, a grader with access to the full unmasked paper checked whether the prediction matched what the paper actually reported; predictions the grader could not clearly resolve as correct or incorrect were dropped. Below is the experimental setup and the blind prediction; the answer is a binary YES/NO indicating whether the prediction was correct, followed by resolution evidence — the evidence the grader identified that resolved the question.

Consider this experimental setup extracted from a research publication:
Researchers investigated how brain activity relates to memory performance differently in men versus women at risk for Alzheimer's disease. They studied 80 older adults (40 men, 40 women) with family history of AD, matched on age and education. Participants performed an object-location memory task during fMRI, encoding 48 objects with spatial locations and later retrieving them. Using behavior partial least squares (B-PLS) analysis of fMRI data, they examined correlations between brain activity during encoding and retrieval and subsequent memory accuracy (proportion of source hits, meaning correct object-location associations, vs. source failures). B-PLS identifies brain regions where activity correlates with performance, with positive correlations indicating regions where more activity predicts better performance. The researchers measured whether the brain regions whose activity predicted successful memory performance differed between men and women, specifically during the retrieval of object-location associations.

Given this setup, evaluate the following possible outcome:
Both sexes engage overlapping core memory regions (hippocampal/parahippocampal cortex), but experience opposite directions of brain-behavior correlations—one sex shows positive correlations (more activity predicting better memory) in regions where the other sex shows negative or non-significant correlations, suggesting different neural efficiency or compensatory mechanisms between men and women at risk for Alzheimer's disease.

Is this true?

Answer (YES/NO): NO